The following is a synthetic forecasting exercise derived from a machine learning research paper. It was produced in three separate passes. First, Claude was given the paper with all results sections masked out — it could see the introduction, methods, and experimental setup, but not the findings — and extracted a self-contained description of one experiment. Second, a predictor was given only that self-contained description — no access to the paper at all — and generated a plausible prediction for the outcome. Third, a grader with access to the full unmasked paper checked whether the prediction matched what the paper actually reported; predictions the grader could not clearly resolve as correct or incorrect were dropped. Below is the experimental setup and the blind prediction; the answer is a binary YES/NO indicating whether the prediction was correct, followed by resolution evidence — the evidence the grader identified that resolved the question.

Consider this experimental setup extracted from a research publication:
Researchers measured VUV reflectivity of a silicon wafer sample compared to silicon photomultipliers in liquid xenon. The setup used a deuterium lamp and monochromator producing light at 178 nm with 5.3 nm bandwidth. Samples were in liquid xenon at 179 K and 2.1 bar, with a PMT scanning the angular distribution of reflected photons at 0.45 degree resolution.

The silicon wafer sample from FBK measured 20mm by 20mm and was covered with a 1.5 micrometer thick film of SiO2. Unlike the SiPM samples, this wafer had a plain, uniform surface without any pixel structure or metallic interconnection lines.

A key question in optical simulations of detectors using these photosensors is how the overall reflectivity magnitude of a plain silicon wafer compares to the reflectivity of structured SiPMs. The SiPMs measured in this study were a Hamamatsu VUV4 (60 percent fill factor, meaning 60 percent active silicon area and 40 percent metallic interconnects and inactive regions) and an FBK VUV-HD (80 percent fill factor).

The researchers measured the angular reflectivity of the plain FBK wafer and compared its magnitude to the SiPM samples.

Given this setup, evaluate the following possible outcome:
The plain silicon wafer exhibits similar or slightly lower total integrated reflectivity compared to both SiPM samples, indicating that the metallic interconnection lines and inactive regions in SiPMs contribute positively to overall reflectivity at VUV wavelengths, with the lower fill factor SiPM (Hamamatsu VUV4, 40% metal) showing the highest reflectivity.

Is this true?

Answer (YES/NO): NO